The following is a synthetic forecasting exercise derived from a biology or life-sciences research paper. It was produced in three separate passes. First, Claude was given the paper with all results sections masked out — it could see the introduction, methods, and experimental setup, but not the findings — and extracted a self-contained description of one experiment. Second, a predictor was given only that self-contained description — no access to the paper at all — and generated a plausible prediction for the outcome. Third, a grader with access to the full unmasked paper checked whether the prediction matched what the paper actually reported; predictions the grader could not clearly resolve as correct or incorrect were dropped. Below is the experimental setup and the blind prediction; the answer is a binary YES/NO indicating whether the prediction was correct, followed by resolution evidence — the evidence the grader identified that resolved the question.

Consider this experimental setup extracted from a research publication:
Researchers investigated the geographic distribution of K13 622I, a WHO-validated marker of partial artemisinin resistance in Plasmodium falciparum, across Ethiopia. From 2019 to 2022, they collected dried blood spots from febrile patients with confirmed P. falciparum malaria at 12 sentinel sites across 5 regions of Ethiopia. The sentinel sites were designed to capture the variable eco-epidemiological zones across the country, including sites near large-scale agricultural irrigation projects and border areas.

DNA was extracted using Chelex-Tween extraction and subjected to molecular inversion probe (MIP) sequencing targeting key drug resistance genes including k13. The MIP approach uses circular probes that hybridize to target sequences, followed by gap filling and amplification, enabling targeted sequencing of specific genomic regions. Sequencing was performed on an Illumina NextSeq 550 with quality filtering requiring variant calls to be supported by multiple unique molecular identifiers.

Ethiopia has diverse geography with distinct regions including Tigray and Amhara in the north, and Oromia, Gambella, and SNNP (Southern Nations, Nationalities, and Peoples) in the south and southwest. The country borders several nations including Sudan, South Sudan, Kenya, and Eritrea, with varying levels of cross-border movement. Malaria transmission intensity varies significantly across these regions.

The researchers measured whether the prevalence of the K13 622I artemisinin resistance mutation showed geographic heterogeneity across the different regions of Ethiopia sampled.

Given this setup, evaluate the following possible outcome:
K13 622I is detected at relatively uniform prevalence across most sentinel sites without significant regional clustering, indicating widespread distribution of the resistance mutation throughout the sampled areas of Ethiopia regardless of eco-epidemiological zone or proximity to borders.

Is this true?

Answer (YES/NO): NO